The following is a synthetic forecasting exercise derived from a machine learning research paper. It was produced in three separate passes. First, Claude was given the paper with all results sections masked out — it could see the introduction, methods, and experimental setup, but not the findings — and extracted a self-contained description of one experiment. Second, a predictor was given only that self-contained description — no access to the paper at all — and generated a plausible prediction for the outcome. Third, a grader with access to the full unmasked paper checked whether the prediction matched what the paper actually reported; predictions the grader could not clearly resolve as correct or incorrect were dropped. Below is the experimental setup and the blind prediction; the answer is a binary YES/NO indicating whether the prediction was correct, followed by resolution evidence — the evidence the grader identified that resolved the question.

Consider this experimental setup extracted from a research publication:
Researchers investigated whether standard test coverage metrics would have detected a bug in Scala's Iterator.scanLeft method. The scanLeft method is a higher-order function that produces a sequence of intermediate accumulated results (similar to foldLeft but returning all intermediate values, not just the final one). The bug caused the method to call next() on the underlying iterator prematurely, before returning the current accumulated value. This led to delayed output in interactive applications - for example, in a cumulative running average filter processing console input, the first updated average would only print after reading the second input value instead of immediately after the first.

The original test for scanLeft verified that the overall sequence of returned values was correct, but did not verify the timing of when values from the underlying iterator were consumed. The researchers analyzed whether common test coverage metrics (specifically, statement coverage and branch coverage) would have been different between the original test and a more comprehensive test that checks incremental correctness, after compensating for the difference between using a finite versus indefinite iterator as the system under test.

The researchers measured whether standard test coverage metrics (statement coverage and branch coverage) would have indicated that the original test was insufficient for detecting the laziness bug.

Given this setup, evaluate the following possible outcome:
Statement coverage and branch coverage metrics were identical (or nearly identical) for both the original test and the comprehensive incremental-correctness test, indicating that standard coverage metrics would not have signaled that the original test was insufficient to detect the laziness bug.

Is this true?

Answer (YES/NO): YES